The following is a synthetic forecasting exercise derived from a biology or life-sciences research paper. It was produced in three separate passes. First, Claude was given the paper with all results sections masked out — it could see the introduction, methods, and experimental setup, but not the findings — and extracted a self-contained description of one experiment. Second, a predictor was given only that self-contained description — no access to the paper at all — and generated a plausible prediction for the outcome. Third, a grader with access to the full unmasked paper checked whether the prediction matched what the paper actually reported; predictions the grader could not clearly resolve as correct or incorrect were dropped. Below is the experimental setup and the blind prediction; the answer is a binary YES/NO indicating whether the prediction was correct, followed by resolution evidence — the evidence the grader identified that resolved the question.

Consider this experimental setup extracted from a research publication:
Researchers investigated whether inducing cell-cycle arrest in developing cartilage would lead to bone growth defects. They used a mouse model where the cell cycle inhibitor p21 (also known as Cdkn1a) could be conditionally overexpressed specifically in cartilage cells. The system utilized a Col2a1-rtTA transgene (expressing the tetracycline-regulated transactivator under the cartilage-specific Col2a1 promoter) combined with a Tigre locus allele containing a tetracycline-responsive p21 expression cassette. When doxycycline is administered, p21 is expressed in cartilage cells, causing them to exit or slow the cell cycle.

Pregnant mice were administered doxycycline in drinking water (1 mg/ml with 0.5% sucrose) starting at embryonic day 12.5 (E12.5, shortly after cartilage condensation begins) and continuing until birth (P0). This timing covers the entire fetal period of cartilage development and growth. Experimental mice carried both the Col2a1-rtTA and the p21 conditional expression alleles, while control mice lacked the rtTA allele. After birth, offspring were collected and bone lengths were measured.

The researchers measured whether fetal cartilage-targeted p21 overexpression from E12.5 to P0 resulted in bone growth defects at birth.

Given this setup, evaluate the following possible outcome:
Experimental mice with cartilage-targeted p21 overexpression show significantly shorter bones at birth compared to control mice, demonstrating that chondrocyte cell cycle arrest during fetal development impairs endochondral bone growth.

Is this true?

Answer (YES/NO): NO